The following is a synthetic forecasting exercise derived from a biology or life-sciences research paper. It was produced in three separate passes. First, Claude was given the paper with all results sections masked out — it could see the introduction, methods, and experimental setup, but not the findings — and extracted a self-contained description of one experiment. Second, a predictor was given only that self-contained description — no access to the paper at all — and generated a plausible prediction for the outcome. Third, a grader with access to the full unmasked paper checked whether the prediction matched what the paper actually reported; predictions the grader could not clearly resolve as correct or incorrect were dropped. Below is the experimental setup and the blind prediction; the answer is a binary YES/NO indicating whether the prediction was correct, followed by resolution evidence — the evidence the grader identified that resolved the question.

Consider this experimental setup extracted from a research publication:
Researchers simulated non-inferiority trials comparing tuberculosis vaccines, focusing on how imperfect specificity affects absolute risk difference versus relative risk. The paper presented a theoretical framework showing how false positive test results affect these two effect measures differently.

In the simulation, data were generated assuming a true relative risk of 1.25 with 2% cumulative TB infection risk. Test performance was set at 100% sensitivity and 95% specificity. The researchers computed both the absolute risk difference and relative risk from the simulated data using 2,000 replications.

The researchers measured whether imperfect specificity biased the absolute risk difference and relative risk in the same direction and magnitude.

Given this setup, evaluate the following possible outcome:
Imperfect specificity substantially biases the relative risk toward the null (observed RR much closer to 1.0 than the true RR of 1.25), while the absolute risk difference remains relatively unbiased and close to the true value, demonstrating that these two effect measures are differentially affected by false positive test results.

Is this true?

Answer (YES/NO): YES